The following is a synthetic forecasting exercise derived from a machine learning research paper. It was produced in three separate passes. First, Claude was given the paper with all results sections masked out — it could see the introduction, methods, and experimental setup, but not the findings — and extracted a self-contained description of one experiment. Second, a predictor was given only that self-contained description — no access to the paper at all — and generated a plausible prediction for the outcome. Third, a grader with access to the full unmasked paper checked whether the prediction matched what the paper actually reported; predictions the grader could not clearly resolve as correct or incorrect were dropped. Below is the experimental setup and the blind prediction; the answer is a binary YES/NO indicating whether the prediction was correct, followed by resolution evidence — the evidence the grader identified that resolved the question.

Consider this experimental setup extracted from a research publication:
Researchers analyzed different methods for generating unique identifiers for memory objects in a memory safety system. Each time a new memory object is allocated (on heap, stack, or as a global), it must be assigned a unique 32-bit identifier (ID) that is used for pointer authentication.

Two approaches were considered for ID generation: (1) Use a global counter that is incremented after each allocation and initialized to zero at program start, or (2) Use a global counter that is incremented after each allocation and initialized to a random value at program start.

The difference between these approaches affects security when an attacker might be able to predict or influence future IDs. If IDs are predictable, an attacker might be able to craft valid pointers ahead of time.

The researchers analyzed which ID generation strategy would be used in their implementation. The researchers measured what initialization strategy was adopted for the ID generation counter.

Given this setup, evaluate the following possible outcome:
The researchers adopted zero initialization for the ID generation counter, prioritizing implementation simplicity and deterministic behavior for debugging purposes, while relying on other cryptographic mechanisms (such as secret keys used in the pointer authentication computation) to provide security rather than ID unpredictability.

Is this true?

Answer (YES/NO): NO